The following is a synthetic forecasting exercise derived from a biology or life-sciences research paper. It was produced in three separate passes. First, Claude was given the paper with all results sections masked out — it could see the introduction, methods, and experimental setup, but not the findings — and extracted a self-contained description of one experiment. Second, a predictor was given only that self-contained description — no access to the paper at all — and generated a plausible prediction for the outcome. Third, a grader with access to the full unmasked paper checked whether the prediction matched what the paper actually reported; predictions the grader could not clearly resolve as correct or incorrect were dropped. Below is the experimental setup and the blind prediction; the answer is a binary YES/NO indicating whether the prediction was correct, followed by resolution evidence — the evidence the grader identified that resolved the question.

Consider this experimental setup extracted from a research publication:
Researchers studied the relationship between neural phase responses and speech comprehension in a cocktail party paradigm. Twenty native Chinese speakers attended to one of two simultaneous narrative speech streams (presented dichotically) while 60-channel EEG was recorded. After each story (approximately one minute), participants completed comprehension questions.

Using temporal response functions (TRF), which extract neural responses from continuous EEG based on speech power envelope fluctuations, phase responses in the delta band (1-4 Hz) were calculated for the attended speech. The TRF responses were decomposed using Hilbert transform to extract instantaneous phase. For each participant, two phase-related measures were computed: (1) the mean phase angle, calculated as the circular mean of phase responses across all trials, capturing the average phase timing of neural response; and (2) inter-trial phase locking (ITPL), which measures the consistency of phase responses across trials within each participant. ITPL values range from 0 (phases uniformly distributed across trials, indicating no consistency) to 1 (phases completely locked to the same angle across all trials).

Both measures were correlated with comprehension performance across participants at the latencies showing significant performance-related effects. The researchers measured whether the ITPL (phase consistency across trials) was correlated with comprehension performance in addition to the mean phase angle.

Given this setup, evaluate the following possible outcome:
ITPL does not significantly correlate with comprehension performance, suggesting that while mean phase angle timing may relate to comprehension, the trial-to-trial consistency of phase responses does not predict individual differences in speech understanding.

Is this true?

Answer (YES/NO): YES